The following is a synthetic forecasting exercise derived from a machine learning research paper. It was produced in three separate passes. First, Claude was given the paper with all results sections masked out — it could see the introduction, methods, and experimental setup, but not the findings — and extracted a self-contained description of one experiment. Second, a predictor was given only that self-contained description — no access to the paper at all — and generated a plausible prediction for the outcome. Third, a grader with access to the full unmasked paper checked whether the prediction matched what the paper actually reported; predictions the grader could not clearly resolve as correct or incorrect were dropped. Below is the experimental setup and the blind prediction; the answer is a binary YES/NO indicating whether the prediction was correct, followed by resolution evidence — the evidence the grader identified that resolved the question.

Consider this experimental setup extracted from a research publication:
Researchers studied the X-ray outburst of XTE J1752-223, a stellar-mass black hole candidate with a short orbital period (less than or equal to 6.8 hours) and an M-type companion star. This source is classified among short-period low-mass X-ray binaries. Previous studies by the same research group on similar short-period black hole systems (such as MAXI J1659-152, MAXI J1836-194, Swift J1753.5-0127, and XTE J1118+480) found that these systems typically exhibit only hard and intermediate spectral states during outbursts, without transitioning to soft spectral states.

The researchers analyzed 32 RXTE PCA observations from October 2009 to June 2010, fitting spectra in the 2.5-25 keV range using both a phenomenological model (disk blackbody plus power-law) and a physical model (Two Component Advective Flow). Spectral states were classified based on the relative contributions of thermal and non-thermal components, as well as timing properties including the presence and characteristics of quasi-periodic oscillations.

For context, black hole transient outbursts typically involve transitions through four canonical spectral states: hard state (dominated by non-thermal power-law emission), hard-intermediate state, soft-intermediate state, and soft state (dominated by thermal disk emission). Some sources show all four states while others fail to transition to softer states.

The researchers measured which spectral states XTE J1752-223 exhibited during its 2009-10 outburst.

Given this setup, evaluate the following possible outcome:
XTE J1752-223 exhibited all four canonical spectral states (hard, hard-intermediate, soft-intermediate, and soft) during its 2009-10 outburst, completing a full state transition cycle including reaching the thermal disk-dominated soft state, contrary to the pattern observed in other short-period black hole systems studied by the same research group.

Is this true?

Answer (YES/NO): NO